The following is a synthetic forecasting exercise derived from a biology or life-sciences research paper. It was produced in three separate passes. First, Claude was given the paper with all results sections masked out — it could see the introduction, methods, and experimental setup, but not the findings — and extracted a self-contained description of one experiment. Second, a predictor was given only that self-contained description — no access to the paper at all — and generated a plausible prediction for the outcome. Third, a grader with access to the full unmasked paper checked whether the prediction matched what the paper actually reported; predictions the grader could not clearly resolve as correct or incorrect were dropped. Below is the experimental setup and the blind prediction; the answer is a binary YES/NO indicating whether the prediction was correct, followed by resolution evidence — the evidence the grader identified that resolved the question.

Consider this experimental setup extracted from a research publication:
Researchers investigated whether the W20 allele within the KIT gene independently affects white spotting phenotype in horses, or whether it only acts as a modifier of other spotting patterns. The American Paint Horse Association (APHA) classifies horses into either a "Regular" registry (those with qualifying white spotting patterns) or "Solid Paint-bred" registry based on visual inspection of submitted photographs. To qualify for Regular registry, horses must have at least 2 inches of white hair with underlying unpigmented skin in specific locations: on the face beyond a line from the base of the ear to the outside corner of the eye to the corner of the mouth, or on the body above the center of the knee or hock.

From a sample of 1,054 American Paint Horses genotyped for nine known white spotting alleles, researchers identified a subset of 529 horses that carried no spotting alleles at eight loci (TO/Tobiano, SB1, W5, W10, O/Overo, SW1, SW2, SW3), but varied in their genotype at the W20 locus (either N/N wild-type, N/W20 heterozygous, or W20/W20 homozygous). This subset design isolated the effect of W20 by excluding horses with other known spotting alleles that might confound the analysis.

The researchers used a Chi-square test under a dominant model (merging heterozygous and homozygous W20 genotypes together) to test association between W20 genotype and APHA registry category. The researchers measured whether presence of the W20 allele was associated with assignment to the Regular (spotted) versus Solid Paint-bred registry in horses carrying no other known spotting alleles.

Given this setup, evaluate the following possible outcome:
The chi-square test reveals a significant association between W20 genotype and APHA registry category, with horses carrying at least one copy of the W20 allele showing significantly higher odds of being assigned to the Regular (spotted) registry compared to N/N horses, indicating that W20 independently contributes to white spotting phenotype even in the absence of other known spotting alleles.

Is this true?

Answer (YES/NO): YES